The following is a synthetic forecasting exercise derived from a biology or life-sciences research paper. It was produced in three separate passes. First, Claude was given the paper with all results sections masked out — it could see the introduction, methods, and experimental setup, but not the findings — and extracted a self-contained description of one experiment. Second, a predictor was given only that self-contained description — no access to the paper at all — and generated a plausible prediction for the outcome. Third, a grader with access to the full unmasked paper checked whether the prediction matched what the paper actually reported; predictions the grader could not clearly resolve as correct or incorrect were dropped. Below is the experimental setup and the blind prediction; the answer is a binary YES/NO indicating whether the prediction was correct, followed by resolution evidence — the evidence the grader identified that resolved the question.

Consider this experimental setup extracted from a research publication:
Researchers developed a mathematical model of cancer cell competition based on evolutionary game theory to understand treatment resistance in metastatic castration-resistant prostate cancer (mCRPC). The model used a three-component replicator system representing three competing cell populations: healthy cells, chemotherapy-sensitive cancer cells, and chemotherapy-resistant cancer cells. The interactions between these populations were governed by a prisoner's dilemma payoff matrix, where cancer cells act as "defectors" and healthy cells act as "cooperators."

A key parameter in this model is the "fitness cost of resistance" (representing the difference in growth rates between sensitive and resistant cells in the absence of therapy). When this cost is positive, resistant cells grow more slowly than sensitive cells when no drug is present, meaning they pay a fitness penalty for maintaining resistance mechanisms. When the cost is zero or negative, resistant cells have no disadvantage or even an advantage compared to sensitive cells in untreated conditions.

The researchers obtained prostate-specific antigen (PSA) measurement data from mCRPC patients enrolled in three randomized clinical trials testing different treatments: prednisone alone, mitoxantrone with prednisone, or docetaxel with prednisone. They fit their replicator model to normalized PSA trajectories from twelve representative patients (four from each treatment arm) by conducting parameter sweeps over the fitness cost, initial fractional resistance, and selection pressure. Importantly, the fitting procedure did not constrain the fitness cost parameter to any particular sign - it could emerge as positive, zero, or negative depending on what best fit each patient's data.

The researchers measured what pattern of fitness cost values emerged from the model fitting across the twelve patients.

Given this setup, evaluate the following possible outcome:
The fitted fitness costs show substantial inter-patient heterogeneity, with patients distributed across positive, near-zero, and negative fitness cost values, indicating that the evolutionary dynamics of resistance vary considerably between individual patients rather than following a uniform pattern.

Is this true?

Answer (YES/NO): NO